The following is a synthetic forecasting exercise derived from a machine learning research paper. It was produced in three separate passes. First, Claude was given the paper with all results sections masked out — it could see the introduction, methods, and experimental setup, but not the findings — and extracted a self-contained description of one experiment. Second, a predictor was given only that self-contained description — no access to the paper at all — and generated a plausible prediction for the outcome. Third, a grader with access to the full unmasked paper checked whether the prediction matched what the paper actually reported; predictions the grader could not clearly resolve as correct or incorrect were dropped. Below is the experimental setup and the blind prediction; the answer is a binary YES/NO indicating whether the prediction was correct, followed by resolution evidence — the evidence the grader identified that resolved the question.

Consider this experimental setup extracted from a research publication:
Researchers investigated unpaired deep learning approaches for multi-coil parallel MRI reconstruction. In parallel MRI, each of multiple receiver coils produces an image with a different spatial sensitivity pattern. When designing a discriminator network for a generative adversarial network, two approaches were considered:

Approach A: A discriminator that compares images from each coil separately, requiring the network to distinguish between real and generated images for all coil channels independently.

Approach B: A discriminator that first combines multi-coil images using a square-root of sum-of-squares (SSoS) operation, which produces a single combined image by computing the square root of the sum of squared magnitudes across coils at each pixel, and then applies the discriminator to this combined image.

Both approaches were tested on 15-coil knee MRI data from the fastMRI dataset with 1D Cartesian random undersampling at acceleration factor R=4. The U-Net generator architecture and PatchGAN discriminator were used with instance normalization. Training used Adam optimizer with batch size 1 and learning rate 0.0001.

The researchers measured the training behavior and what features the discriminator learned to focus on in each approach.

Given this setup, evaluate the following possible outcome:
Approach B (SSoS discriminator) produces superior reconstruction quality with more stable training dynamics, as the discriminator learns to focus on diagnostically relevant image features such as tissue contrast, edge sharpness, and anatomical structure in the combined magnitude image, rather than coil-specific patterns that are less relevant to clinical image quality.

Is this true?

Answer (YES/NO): YES